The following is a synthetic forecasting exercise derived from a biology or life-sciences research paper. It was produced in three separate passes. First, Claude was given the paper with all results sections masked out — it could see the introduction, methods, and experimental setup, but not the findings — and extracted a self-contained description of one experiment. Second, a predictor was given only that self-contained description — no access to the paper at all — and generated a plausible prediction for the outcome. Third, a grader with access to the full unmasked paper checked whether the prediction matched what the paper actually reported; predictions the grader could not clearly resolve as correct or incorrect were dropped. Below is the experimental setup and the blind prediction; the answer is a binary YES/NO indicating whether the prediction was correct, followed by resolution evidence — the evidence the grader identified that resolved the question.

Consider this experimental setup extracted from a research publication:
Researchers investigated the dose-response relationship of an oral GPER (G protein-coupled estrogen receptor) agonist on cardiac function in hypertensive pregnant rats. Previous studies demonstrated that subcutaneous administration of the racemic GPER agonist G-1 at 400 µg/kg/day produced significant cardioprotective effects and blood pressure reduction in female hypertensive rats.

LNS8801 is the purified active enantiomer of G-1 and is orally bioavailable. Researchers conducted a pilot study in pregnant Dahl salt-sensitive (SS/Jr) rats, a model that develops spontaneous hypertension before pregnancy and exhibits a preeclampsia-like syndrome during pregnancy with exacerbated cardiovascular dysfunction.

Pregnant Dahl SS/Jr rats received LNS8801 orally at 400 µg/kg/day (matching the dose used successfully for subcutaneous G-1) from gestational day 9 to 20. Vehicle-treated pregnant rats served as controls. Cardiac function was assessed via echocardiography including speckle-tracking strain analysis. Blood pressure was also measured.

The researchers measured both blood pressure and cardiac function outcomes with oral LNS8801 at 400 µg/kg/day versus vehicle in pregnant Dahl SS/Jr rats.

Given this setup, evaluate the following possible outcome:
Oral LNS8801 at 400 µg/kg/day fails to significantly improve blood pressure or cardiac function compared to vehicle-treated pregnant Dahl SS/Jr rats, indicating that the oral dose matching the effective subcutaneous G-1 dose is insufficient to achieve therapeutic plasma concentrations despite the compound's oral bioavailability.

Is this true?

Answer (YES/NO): NO